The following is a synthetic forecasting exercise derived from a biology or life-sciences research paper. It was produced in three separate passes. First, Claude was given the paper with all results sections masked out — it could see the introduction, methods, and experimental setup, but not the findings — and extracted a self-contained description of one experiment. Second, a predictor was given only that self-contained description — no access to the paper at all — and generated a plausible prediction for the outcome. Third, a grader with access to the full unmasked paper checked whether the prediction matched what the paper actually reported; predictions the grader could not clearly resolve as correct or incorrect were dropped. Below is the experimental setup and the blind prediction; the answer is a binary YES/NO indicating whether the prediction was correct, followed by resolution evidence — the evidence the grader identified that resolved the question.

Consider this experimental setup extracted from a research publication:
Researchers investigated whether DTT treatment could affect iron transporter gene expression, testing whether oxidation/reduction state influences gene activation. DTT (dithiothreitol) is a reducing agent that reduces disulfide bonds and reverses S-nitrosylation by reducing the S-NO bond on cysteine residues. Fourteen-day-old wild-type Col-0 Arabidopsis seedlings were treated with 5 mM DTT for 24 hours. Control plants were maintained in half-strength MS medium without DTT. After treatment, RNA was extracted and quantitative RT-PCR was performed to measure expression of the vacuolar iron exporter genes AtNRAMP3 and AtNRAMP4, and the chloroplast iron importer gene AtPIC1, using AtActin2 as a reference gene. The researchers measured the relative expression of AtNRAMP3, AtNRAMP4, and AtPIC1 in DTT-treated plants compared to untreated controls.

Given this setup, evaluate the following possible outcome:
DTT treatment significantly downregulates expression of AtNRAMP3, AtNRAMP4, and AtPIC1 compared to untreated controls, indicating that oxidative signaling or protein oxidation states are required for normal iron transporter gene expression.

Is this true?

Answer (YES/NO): NO